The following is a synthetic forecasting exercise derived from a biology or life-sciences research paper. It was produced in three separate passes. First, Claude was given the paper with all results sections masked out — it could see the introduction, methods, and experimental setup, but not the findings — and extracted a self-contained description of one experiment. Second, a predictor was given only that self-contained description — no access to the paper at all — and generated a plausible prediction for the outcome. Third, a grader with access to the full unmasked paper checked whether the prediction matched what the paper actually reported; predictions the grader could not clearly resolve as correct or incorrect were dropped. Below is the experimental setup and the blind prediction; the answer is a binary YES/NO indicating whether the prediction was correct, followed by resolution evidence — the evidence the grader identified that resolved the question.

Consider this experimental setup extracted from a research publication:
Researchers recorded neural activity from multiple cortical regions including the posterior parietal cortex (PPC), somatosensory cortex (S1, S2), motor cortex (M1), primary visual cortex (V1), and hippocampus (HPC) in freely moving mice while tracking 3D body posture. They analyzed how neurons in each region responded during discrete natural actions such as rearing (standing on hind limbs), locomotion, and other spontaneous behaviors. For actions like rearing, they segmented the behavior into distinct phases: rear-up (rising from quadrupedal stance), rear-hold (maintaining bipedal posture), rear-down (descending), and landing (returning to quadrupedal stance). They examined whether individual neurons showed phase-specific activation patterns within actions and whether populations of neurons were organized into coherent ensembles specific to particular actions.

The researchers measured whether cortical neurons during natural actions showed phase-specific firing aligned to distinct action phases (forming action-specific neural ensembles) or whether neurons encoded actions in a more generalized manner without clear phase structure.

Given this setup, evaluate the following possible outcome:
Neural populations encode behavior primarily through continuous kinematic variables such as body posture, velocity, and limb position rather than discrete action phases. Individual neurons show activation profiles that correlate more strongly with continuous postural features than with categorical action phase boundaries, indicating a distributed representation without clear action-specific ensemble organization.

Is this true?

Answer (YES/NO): NO